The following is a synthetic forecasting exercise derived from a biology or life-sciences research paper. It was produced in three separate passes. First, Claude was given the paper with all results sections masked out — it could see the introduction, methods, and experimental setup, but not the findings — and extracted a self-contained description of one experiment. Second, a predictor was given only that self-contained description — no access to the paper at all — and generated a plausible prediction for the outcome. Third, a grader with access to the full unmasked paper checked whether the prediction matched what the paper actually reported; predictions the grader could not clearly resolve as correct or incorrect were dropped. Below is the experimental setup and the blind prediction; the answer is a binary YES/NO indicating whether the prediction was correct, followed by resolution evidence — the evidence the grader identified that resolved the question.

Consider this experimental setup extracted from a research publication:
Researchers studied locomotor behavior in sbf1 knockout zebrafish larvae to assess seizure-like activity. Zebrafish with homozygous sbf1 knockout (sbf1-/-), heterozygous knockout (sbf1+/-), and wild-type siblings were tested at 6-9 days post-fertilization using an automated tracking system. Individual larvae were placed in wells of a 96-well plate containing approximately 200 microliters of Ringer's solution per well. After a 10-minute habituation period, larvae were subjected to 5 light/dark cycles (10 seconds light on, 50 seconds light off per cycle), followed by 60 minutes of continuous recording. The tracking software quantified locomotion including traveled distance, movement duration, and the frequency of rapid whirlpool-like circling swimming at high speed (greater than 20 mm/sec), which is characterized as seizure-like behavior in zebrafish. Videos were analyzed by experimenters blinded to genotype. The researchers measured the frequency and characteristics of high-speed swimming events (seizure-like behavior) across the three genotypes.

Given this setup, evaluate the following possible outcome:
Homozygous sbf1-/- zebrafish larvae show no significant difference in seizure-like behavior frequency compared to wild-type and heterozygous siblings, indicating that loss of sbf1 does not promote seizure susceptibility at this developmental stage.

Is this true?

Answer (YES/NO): NO